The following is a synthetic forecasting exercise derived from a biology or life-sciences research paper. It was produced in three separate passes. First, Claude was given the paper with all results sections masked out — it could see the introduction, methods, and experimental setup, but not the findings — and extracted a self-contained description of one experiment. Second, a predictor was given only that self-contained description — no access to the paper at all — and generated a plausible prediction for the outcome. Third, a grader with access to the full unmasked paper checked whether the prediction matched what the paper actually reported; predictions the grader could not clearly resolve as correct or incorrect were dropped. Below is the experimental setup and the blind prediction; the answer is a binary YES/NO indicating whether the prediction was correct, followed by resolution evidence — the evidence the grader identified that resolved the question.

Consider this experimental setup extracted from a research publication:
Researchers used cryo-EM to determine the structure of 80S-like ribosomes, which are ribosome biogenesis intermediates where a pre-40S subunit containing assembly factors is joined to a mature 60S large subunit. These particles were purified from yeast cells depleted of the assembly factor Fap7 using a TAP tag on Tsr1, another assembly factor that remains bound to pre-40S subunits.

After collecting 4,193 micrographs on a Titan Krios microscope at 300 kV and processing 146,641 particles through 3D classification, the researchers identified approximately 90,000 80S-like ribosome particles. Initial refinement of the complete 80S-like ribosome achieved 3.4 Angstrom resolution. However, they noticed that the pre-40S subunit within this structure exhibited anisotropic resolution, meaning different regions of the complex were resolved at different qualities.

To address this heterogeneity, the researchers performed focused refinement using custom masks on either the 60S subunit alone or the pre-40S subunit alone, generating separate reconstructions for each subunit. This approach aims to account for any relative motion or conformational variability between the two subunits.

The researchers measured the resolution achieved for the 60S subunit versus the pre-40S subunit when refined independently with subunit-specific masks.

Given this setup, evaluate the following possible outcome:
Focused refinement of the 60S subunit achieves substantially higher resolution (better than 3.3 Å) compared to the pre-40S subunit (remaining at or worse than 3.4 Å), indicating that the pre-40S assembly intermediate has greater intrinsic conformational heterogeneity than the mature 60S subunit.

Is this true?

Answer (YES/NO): NO